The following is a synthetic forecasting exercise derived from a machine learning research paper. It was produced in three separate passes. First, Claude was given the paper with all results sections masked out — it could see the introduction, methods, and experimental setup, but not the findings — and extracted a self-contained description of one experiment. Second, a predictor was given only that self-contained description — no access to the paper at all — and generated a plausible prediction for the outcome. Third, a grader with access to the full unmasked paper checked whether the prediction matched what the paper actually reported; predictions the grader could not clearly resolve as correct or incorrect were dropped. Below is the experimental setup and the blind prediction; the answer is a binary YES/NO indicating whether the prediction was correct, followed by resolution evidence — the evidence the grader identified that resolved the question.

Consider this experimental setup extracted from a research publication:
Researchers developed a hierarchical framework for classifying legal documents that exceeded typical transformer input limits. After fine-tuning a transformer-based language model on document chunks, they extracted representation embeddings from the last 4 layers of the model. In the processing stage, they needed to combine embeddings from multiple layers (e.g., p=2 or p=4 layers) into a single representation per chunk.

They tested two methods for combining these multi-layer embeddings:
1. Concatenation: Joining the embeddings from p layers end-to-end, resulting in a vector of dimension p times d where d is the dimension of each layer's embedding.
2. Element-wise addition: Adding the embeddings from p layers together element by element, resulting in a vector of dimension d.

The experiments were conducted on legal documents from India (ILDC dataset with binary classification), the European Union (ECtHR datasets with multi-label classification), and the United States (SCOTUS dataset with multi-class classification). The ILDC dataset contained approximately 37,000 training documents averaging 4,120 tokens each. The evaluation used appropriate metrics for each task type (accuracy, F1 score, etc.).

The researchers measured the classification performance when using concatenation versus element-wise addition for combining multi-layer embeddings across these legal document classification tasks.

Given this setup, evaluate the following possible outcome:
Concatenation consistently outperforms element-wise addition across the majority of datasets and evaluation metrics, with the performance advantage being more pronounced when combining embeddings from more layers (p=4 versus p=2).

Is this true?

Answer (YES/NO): NO